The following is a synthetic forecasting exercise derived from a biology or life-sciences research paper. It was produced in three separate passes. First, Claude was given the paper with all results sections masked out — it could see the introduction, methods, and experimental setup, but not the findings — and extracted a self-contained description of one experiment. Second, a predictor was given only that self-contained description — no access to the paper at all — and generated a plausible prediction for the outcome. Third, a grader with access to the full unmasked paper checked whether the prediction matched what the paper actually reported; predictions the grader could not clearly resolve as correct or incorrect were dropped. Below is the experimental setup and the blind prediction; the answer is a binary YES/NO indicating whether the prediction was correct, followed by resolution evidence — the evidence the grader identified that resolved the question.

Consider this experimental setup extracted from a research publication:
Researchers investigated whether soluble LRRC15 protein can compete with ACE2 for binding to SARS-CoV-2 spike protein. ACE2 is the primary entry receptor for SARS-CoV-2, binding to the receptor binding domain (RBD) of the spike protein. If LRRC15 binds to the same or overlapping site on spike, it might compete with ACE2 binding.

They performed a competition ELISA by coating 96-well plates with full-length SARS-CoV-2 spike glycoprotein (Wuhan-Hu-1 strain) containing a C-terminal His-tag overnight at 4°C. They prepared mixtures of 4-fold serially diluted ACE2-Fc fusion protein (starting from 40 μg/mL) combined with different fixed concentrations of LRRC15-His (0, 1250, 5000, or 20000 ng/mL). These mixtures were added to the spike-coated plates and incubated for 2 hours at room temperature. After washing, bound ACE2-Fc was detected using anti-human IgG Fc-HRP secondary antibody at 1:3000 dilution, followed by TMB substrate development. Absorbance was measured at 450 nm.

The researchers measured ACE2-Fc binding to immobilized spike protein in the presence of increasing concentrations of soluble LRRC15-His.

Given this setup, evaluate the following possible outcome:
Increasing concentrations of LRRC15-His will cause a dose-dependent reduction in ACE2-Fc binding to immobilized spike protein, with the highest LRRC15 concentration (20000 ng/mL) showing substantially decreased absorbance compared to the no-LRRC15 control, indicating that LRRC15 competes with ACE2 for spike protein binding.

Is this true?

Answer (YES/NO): NO